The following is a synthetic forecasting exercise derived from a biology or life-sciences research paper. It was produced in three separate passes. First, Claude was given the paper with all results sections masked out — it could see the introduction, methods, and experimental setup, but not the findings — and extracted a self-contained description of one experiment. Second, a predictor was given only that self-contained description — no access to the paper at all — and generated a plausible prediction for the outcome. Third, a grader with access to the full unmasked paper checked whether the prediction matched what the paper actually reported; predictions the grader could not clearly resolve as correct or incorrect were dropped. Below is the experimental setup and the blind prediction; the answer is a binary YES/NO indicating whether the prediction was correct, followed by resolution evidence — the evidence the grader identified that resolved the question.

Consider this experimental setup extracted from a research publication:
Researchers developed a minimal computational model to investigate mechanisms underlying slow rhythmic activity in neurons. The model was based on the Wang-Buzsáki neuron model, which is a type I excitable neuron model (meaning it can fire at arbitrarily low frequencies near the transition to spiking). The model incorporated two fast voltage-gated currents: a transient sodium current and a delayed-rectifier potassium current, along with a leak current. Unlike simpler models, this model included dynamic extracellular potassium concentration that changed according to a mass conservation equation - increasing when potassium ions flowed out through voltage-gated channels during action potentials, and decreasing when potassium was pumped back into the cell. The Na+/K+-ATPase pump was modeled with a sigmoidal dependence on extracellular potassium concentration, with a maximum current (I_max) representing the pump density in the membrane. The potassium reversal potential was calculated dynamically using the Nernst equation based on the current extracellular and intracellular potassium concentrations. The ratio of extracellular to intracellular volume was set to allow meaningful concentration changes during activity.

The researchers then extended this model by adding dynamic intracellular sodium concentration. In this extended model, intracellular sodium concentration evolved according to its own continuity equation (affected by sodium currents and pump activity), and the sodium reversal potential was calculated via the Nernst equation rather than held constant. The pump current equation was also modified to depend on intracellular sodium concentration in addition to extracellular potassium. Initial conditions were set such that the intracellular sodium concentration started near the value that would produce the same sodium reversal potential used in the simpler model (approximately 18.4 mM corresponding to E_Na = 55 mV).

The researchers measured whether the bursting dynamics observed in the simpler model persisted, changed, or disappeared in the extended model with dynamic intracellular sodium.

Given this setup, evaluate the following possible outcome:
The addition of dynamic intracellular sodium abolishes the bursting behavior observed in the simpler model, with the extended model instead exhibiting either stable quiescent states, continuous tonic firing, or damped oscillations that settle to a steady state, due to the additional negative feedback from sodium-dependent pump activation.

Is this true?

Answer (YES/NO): NO